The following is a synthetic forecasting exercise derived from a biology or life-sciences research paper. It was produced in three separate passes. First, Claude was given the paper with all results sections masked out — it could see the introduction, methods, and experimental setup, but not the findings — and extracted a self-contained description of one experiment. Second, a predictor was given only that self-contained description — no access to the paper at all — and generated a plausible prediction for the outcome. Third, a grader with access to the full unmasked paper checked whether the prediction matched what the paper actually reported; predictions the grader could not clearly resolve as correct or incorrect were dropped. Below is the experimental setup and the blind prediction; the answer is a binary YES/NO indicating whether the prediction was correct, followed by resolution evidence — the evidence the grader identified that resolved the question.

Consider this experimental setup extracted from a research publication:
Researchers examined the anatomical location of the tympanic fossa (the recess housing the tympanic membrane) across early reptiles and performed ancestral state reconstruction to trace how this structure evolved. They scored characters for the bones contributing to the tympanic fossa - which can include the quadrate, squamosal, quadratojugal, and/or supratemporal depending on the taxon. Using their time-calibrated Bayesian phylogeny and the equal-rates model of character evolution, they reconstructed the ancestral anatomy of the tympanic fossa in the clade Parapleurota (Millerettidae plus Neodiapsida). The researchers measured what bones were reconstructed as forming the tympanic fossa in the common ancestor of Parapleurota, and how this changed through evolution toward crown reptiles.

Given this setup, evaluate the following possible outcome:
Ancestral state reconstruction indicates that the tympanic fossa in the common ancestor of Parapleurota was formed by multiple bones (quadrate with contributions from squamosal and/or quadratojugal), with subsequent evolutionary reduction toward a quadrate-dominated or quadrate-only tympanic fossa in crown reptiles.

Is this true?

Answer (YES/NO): YES